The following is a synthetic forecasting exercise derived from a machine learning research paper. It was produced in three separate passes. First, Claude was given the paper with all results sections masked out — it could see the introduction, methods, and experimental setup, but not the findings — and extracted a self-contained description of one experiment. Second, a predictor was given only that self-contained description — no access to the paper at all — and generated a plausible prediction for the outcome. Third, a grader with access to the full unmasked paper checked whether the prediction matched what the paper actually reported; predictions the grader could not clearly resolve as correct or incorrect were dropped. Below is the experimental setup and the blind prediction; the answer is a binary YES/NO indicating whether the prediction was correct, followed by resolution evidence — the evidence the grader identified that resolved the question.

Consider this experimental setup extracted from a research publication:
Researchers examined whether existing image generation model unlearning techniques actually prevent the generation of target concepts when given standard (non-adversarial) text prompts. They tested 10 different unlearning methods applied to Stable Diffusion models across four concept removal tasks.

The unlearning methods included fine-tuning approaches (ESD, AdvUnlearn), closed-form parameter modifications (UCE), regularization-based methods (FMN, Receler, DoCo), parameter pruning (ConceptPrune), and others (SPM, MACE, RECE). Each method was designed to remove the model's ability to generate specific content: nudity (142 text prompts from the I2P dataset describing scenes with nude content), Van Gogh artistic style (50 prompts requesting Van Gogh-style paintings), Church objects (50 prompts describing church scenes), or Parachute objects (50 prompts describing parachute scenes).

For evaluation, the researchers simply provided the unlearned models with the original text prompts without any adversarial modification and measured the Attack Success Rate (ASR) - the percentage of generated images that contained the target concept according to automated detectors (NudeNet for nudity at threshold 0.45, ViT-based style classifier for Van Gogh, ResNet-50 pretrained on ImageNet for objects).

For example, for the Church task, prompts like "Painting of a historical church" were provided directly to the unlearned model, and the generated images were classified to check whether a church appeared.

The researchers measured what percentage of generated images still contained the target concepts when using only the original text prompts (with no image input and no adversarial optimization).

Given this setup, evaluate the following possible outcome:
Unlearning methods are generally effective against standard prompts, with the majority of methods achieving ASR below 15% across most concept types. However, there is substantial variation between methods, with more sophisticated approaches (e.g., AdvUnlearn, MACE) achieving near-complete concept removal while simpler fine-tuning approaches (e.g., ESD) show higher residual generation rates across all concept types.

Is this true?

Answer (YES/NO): NO